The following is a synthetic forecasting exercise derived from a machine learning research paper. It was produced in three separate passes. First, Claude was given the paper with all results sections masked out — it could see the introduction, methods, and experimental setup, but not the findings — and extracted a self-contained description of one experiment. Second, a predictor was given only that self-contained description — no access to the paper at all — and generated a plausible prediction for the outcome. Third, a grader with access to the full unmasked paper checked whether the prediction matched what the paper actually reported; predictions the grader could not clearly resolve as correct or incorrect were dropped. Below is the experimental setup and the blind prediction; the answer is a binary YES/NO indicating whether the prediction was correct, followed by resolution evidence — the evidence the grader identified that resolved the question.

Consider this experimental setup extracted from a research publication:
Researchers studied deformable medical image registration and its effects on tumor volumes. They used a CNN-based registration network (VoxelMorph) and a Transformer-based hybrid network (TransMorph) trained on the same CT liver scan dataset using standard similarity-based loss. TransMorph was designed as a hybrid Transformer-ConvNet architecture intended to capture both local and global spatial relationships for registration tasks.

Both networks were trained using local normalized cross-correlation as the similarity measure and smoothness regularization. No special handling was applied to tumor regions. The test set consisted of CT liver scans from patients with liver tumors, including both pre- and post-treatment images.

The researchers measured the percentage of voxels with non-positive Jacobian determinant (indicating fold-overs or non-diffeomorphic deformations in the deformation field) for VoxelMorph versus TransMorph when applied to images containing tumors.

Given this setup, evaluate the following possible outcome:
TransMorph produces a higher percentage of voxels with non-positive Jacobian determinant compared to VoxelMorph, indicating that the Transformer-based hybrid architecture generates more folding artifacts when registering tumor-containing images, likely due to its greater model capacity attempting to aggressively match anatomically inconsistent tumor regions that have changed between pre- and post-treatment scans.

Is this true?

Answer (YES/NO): YES